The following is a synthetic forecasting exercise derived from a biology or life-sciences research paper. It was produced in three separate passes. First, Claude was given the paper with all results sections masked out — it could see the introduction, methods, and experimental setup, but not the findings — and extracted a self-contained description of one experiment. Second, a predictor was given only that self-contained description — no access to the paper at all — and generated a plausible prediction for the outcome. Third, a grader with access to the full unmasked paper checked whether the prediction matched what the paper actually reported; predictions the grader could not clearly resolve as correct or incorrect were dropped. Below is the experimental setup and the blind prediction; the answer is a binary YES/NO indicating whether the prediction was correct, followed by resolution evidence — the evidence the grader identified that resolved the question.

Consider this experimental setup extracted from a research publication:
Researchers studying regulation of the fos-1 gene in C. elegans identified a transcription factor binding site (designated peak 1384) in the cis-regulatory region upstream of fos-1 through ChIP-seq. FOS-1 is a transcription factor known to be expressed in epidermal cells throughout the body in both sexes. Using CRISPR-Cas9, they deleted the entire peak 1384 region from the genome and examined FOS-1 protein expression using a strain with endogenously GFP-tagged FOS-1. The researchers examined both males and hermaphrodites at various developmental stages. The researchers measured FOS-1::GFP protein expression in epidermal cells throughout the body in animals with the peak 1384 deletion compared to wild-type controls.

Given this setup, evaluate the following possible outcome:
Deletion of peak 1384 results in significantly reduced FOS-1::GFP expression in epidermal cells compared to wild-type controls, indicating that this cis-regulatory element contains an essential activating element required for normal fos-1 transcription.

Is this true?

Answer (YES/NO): YES